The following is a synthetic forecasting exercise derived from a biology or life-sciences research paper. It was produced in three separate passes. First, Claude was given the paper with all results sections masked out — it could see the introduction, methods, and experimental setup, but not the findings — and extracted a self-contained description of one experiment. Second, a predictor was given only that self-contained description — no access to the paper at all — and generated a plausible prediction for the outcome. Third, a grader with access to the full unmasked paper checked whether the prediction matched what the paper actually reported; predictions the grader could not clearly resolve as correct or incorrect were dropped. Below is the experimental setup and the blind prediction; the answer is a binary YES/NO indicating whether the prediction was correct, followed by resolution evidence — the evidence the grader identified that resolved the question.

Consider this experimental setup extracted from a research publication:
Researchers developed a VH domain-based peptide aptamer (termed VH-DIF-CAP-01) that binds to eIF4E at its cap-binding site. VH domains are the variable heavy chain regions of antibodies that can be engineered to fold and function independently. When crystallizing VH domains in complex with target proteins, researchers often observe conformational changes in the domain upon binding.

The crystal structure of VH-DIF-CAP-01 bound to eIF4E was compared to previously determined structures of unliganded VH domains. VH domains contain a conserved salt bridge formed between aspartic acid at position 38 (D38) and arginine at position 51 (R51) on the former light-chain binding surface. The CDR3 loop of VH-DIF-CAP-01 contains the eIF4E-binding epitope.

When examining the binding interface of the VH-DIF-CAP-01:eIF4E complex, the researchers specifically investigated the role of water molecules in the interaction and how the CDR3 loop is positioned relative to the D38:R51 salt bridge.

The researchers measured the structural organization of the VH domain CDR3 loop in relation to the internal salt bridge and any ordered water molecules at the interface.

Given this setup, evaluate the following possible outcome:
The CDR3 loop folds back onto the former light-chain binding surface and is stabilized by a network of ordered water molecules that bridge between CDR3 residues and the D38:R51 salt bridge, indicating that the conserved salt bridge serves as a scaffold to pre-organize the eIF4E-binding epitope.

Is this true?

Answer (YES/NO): YES